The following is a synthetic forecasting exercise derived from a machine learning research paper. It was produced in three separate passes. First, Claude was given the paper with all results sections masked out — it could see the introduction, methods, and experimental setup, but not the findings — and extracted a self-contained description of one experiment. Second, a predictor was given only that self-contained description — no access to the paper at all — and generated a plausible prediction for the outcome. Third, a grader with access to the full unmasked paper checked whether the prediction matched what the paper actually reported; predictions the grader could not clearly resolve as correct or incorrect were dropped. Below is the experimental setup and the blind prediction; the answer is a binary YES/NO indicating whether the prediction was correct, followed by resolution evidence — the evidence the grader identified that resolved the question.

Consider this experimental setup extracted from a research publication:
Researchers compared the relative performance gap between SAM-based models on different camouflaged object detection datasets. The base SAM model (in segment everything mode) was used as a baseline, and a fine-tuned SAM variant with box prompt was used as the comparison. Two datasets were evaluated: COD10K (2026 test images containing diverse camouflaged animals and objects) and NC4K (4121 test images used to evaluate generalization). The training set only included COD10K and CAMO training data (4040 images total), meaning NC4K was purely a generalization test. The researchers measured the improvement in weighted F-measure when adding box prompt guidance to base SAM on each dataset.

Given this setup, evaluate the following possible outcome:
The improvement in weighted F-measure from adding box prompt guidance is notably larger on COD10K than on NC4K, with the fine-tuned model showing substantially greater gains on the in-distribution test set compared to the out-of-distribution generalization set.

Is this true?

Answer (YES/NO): NO